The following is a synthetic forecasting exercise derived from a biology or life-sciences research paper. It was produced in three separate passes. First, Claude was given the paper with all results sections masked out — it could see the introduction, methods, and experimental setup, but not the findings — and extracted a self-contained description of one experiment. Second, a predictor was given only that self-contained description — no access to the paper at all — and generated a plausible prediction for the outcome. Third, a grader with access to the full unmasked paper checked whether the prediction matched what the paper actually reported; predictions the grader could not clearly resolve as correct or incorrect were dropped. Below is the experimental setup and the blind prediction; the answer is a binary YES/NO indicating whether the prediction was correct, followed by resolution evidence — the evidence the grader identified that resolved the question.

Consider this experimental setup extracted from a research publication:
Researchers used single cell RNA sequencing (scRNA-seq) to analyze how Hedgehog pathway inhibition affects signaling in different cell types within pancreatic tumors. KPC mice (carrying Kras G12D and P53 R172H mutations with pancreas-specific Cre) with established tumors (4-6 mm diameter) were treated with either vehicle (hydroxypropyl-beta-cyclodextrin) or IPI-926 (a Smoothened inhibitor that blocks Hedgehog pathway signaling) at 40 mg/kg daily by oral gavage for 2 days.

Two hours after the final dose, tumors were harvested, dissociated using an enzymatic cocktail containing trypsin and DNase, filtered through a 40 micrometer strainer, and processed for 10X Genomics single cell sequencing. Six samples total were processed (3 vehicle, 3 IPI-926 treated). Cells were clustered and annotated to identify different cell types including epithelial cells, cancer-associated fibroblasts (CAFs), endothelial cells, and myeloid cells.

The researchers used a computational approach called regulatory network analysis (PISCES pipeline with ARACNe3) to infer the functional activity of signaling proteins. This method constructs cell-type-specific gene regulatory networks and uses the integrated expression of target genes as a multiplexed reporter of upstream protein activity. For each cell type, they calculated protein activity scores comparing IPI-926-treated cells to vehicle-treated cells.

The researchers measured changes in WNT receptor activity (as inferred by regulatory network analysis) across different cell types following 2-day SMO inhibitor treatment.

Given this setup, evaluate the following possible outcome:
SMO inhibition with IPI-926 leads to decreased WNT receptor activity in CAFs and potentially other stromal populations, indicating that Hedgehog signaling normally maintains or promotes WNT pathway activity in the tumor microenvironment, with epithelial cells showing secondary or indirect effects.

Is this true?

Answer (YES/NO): NO